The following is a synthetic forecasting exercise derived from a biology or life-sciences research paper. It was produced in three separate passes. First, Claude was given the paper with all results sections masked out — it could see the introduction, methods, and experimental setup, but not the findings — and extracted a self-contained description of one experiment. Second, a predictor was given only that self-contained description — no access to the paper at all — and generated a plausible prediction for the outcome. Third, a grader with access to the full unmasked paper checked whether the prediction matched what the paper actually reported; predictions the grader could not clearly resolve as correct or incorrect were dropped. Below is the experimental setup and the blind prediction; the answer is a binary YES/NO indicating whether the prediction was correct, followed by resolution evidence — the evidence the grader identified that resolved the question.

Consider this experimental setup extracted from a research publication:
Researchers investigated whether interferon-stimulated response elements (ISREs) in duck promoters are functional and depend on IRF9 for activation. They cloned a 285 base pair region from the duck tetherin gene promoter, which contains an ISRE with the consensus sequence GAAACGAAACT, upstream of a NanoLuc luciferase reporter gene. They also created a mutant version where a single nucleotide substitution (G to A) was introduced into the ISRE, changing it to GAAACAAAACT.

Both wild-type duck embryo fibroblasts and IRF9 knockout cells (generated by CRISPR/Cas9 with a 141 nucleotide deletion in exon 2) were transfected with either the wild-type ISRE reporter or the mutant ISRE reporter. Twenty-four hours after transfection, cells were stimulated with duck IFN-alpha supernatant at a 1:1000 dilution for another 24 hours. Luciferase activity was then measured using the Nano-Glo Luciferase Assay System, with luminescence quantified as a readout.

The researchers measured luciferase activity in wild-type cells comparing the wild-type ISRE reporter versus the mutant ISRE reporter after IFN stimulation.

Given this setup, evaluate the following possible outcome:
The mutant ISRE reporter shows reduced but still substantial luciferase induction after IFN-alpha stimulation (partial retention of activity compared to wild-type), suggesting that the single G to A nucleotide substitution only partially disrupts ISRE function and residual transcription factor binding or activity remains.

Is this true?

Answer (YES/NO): NO